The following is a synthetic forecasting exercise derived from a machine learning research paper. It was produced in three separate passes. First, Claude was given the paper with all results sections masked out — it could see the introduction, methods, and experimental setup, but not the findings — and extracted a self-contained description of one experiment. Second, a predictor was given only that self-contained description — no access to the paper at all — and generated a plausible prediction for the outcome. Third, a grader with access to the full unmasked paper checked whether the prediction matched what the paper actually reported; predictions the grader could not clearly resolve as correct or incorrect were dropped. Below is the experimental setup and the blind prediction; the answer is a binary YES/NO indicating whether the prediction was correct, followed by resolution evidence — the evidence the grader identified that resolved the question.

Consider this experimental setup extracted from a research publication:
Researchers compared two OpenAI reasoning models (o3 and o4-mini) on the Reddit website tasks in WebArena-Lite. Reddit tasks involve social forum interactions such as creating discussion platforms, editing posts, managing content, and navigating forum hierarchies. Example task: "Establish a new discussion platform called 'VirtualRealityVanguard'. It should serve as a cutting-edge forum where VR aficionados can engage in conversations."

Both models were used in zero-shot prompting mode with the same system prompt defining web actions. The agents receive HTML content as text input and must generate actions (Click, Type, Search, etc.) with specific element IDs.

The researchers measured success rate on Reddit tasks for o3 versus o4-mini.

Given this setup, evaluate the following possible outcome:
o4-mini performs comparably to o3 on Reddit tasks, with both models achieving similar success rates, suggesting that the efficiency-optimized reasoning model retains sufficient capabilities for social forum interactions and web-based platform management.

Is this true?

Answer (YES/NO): NO